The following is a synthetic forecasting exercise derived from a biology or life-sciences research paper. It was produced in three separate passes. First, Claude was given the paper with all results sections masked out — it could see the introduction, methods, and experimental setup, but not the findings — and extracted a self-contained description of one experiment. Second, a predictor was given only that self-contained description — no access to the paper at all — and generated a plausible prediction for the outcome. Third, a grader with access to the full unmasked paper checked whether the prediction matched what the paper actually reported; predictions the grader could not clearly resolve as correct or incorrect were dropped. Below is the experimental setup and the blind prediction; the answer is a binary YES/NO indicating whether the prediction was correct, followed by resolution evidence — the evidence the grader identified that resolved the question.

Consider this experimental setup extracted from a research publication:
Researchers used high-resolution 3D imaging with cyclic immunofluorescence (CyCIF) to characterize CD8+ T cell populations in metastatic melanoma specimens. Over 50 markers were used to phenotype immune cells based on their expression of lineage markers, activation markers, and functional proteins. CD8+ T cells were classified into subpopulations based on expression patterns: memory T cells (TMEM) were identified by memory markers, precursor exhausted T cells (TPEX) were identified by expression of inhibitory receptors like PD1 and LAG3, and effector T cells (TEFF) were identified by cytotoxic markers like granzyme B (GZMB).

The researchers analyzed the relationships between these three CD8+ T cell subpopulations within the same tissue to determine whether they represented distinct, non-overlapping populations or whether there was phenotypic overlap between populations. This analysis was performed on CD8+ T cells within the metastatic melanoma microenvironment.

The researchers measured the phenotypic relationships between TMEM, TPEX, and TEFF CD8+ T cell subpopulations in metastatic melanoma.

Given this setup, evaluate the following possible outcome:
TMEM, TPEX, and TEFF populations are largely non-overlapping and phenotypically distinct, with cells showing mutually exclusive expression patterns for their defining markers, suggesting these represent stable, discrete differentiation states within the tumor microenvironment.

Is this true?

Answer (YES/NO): NO